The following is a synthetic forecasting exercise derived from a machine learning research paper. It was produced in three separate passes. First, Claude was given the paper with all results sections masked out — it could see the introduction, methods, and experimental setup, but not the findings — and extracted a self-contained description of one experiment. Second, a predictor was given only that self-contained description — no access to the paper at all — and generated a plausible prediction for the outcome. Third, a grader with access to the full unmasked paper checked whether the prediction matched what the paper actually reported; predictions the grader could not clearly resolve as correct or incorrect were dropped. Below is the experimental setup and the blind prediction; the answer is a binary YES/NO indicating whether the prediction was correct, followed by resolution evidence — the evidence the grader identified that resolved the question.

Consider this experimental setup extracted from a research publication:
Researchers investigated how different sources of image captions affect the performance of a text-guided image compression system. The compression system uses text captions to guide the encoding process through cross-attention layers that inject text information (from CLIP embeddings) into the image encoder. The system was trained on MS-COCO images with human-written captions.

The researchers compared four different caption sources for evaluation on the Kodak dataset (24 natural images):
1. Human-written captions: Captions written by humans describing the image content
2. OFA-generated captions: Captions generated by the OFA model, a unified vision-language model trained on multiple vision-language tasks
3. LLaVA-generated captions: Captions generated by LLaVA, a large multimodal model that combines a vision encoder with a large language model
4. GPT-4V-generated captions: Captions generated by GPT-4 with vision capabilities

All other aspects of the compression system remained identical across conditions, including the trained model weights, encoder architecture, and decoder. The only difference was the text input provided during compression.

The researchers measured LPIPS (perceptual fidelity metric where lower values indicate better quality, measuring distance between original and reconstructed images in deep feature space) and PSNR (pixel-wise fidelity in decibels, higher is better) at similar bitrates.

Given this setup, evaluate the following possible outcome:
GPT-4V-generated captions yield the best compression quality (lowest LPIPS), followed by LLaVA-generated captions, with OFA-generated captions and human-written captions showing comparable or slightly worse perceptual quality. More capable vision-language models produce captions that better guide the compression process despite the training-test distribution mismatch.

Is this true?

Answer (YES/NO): NO